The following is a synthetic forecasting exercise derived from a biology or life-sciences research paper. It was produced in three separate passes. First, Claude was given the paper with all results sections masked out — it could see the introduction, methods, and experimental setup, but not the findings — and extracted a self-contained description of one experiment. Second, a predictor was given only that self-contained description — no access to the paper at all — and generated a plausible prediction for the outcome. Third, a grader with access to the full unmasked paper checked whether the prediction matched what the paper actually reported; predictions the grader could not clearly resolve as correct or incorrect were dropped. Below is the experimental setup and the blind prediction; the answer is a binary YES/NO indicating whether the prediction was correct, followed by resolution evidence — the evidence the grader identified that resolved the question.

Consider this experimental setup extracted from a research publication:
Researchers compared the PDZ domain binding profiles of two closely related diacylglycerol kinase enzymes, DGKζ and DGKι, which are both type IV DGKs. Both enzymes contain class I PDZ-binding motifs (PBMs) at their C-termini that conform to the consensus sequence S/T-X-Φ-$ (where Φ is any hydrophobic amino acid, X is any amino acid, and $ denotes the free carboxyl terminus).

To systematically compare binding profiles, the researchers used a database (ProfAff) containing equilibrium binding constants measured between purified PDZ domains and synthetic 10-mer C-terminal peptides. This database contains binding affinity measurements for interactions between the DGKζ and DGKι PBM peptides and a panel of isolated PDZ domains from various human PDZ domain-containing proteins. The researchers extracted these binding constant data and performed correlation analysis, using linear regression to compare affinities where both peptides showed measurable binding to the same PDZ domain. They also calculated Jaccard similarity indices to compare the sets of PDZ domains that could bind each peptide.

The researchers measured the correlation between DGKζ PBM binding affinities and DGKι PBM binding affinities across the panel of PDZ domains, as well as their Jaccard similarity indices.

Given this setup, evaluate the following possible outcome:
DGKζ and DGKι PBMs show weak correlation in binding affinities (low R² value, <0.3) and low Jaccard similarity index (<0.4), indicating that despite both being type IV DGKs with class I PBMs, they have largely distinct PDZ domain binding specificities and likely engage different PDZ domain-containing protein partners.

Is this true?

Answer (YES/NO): NO